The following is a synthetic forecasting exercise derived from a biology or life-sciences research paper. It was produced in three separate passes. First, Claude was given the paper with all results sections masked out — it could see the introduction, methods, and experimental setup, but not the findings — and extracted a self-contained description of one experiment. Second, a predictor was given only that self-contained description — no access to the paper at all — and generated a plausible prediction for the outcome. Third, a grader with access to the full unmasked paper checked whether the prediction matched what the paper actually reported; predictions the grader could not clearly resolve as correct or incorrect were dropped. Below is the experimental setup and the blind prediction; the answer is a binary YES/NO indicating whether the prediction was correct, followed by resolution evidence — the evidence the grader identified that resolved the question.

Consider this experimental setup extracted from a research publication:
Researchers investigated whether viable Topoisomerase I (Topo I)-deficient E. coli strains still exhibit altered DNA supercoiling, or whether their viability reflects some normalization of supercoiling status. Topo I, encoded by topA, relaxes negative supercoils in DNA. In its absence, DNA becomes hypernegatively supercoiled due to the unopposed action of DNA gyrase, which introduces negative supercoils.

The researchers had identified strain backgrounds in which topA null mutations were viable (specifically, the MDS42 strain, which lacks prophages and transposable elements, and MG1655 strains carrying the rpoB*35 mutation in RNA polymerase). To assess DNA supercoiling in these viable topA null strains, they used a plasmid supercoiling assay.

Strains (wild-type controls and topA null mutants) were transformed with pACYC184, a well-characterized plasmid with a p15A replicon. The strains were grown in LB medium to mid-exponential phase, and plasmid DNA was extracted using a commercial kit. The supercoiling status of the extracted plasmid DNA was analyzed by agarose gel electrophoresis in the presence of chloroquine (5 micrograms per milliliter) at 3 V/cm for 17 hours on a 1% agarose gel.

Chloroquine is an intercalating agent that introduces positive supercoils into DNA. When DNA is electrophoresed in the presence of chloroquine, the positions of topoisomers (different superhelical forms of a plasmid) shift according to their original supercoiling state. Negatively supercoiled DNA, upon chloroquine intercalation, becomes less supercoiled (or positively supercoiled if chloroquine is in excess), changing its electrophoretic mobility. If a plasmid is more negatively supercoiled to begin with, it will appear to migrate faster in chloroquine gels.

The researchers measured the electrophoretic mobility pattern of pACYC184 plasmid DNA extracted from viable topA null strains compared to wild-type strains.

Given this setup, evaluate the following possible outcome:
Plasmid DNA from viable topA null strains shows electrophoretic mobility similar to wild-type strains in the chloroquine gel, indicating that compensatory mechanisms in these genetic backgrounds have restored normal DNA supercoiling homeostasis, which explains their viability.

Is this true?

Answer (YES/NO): NO